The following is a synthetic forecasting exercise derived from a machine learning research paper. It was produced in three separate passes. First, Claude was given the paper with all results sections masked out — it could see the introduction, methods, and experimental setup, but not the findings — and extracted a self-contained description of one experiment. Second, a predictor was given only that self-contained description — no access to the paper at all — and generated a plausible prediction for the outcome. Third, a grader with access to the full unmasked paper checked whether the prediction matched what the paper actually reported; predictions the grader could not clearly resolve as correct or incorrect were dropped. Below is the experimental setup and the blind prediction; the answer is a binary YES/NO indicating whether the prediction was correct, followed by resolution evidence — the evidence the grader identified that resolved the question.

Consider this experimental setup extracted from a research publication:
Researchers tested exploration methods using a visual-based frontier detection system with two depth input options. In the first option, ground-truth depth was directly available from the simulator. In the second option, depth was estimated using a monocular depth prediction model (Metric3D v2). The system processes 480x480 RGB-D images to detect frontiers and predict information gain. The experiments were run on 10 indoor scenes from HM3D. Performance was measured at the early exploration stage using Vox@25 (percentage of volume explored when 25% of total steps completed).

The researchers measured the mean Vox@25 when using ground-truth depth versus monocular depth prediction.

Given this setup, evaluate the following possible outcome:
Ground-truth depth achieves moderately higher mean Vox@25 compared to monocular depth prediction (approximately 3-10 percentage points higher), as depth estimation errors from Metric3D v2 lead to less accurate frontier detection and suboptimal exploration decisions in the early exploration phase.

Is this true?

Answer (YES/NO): NO